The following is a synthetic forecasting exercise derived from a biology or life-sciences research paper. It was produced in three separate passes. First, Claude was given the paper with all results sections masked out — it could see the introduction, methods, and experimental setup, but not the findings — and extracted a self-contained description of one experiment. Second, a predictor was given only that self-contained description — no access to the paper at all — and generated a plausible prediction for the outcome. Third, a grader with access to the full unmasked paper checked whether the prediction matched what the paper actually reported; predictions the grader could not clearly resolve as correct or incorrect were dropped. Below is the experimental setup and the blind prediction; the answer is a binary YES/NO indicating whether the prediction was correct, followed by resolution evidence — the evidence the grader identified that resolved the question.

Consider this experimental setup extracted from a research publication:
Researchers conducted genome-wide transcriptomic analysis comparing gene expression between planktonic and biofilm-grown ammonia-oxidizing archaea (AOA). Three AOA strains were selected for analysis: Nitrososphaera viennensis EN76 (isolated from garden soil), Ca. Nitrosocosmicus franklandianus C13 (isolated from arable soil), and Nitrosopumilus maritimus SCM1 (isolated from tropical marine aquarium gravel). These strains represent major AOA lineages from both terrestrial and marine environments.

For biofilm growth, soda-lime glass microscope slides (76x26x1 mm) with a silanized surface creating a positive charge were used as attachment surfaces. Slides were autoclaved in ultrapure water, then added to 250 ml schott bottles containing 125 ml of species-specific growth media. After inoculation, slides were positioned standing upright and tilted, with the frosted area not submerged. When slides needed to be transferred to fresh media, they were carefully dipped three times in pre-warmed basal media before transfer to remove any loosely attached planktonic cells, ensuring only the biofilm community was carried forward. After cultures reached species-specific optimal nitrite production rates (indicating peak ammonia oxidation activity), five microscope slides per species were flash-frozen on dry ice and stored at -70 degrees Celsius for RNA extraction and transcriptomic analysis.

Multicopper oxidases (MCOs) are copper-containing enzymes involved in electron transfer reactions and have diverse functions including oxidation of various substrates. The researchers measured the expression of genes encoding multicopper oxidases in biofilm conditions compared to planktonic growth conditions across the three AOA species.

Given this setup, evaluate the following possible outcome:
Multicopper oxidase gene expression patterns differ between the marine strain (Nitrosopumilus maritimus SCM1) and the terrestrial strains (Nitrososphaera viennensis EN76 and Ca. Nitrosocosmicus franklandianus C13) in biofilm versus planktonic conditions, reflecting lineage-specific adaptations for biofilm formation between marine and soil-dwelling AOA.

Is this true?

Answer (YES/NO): NO